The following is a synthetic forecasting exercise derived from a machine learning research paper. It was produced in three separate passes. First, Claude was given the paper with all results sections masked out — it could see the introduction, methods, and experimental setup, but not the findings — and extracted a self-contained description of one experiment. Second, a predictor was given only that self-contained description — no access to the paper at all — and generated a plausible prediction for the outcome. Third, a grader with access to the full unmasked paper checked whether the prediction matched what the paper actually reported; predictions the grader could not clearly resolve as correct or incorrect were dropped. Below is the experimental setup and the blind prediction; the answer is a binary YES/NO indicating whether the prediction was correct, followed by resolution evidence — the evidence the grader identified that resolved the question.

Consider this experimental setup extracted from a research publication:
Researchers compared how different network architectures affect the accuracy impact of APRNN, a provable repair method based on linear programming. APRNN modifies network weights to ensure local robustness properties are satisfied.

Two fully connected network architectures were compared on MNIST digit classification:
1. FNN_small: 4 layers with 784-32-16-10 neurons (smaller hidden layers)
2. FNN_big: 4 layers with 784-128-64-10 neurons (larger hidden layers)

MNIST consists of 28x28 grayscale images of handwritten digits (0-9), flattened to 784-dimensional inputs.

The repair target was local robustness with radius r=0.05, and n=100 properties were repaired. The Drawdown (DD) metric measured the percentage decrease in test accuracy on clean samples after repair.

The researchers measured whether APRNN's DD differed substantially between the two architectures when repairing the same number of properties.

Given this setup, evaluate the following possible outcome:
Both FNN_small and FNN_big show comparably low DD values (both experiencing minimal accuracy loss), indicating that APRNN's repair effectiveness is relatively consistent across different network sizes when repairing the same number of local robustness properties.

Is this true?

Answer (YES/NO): NO